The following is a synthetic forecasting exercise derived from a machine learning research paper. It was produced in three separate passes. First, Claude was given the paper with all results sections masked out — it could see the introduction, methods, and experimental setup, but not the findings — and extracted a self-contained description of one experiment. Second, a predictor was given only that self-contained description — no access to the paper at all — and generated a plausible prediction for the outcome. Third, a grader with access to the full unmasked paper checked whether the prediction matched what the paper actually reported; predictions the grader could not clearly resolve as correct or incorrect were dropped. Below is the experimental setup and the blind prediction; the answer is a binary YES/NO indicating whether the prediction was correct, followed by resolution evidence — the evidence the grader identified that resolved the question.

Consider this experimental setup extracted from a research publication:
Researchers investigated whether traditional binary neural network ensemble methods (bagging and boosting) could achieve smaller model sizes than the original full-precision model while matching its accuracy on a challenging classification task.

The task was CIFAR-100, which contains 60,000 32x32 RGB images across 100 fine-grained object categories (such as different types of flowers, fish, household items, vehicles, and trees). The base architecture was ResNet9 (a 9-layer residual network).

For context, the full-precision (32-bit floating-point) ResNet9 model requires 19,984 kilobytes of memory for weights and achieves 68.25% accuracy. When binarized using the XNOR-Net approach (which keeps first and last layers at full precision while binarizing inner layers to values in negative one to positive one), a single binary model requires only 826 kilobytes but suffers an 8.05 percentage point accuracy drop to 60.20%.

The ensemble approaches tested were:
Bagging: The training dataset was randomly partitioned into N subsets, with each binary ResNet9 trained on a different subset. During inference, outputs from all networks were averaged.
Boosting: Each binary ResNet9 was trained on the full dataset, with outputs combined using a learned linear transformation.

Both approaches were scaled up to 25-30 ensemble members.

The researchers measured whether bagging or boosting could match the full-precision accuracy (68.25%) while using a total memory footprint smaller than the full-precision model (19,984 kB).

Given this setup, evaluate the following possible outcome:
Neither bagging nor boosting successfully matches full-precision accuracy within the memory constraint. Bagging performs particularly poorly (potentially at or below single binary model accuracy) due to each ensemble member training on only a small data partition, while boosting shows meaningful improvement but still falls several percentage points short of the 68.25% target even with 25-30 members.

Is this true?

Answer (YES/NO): NO